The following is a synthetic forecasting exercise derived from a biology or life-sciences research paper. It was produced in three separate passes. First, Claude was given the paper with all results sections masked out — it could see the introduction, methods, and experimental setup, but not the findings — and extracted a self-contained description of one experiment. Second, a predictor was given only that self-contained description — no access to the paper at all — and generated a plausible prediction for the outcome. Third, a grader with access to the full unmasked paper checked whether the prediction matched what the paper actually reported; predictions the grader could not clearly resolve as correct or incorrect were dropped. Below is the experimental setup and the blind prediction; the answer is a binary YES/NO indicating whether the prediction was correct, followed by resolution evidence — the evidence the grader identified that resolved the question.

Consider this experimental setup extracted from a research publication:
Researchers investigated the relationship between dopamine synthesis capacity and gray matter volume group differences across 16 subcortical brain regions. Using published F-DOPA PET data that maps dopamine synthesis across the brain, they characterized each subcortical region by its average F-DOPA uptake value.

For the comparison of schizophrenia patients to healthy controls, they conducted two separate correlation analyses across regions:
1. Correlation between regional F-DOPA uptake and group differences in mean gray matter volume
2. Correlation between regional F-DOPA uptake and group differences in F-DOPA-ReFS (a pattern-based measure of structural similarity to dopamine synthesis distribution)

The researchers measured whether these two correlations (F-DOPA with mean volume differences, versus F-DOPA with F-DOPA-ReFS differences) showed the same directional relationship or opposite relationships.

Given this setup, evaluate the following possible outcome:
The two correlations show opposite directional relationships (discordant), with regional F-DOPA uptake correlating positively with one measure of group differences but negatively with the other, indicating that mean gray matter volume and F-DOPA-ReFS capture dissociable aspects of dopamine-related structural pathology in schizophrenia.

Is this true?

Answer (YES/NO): YES